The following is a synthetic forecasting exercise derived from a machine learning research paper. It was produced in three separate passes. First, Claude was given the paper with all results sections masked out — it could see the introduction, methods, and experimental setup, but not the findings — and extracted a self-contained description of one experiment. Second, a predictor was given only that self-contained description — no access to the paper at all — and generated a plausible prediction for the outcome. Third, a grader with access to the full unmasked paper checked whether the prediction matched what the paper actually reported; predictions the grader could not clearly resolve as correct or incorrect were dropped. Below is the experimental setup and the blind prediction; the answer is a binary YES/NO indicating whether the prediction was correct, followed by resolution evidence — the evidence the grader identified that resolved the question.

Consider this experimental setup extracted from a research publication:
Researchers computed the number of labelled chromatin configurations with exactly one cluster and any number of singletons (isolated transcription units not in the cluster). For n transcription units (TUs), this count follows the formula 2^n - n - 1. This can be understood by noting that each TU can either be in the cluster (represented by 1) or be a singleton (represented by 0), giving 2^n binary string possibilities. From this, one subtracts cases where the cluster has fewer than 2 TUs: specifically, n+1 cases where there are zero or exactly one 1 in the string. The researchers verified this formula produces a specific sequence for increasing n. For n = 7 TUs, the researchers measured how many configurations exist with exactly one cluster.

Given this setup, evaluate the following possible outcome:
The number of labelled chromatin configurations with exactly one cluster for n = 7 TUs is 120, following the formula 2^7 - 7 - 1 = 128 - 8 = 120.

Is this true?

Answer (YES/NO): YES